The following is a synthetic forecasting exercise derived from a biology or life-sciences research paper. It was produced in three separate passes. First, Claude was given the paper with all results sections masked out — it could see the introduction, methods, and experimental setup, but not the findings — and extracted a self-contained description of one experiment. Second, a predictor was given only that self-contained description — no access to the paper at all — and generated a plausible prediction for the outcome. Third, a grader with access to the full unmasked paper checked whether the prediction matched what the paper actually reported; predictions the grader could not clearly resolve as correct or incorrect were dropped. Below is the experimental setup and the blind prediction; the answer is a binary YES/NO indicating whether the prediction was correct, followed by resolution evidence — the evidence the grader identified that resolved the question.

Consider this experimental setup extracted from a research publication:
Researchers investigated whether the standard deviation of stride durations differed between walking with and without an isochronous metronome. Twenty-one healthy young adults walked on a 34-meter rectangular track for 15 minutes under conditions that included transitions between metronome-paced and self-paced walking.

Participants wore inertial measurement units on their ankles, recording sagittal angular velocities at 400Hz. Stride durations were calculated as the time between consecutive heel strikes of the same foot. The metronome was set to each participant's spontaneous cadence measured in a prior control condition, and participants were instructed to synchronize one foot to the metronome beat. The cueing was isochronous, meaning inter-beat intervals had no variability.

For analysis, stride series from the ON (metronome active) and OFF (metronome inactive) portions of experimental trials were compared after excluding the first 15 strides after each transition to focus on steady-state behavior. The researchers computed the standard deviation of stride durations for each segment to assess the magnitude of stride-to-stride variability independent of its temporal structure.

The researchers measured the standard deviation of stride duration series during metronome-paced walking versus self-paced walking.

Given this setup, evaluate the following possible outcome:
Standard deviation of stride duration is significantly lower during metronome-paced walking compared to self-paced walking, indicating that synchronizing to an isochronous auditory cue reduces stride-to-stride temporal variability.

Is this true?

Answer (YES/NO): YES